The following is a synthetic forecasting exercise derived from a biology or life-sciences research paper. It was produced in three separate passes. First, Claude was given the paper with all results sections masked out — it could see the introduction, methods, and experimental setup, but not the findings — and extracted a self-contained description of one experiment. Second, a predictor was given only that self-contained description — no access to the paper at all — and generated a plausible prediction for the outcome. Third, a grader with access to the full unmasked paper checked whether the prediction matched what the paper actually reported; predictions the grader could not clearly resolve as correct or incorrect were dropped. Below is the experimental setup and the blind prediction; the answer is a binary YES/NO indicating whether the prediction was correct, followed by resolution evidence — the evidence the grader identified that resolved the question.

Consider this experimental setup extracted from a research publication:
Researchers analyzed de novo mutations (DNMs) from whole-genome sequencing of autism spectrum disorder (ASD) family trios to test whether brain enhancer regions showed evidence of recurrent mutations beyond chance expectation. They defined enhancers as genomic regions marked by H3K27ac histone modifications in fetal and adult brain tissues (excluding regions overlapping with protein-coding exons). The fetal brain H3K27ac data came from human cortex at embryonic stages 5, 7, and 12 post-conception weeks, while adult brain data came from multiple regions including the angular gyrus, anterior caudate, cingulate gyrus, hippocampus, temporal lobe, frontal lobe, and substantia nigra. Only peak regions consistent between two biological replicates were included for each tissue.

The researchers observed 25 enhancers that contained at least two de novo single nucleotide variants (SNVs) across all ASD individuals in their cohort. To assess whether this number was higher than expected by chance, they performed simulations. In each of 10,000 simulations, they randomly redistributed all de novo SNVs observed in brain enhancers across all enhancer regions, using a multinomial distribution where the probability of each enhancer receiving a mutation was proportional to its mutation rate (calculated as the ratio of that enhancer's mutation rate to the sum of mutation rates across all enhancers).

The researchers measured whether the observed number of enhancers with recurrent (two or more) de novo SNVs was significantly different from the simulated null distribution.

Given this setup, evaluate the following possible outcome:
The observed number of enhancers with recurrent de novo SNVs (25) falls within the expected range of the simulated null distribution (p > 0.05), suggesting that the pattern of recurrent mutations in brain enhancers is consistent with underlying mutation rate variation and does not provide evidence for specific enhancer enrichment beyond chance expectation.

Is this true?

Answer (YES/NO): NO